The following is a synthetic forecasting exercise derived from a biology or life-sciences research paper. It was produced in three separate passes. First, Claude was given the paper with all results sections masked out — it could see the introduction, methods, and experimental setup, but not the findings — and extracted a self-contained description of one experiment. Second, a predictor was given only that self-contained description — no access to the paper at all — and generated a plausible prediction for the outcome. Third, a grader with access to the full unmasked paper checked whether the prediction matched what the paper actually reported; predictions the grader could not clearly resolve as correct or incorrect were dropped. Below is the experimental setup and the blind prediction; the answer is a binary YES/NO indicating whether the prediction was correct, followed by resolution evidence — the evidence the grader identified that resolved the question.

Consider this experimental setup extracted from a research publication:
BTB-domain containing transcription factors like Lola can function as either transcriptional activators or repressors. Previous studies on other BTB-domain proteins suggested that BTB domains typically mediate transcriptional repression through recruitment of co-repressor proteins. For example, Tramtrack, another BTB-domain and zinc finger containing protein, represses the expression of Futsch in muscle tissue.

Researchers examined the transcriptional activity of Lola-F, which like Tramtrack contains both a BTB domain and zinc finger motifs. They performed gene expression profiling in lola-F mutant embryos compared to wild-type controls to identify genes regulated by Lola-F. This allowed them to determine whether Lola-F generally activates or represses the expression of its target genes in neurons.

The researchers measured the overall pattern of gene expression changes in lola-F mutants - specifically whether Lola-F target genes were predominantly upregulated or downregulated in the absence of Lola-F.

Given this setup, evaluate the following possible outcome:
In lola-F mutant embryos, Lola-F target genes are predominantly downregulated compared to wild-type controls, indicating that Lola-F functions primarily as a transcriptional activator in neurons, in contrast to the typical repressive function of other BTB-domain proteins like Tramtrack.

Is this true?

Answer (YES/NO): YES